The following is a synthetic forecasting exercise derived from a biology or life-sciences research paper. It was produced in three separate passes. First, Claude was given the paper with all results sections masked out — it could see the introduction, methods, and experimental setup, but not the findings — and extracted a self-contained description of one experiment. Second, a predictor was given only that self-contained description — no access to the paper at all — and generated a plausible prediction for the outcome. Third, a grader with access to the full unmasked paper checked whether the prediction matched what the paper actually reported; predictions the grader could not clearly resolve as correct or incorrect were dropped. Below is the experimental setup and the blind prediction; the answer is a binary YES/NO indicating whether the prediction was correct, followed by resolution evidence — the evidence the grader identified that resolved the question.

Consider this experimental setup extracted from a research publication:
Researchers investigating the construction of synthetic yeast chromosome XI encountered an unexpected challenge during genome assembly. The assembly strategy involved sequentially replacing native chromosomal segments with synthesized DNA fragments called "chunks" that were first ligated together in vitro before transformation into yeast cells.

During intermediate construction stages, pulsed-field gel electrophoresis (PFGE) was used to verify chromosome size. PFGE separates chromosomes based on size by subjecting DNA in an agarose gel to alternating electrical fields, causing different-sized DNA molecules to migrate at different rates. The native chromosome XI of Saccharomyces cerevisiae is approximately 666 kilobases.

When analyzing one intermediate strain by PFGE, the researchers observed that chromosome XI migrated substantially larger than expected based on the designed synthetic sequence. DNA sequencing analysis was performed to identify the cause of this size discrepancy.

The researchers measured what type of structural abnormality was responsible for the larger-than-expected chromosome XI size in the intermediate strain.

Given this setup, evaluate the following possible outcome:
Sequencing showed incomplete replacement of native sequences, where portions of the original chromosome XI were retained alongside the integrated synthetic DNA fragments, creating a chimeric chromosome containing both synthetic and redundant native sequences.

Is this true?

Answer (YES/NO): NO